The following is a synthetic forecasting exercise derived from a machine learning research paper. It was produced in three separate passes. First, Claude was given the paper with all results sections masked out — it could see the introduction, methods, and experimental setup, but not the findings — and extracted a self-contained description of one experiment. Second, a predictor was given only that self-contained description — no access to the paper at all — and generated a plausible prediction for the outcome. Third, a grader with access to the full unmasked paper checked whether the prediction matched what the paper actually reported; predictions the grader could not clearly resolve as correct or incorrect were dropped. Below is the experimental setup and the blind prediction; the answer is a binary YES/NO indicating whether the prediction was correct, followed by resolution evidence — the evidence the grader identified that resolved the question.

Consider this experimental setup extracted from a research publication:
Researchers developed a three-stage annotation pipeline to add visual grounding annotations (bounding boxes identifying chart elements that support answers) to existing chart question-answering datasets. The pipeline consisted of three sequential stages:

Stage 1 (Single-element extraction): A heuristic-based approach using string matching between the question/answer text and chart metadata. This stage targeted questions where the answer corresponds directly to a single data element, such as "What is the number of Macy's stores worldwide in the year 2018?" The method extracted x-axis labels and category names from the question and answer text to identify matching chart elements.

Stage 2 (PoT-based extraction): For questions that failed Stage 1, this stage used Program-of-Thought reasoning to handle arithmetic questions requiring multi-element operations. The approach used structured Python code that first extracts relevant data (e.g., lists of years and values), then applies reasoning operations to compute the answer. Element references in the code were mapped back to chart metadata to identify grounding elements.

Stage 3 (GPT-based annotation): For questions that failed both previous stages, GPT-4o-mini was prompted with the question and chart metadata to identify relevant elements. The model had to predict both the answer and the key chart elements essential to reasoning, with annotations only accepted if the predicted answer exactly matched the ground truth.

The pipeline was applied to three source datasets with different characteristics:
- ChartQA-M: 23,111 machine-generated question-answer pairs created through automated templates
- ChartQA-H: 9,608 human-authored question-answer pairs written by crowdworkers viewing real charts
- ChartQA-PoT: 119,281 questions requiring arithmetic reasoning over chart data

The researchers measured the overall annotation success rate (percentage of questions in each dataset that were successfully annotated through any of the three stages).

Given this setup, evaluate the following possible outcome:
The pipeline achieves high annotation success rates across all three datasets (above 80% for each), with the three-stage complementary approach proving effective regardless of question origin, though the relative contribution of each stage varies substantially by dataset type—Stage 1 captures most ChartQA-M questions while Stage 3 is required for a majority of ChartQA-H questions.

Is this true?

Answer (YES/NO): NO